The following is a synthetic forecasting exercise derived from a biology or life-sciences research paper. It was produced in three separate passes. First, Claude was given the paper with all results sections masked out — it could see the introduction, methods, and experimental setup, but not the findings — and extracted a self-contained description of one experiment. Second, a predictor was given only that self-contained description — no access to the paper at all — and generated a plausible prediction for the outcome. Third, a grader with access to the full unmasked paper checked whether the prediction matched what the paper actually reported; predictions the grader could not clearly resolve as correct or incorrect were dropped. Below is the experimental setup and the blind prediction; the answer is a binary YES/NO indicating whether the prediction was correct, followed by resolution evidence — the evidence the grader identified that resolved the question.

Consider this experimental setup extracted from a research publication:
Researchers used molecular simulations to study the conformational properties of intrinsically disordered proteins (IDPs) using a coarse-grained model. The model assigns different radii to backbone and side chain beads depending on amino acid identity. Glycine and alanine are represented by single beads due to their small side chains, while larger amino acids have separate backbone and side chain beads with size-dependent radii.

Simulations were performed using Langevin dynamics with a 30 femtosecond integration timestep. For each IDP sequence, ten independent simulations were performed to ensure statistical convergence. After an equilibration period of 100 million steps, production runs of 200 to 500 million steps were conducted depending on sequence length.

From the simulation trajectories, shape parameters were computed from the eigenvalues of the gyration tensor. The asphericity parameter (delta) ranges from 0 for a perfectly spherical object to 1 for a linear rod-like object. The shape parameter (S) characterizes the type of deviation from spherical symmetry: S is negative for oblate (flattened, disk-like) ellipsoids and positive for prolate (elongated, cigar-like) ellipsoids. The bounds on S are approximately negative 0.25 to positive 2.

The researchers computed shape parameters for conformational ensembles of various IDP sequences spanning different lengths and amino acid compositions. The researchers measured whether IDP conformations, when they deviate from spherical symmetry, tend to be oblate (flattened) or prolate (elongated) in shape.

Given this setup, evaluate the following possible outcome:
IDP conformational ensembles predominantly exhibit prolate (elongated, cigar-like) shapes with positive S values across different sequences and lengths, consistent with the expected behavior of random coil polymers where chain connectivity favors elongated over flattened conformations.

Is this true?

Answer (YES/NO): YES